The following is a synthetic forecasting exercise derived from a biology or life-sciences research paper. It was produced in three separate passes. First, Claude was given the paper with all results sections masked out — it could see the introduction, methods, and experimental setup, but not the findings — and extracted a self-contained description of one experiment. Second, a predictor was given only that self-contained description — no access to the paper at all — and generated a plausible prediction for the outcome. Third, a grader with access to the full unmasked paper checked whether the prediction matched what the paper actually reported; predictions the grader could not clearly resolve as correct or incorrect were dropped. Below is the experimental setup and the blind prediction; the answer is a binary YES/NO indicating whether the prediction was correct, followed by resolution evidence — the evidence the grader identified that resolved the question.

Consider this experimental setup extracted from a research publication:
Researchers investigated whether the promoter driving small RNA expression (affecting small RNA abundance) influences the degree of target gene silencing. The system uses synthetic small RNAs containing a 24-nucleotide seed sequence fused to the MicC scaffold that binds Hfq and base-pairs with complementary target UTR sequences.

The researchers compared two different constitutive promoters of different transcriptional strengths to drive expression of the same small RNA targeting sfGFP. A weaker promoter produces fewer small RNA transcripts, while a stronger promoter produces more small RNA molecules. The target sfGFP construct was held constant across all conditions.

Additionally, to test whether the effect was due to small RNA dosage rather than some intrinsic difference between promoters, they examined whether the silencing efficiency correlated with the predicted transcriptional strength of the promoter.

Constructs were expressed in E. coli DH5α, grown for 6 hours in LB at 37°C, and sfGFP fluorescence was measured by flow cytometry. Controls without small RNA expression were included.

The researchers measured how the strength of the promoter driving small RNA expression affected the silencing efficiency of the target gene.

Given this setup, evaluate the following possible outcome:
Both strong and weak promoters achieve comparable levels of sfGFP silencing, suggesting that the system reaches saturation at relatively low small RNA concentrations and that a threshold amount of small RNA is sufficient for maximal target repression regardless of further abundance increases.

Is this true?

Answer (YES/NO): NO